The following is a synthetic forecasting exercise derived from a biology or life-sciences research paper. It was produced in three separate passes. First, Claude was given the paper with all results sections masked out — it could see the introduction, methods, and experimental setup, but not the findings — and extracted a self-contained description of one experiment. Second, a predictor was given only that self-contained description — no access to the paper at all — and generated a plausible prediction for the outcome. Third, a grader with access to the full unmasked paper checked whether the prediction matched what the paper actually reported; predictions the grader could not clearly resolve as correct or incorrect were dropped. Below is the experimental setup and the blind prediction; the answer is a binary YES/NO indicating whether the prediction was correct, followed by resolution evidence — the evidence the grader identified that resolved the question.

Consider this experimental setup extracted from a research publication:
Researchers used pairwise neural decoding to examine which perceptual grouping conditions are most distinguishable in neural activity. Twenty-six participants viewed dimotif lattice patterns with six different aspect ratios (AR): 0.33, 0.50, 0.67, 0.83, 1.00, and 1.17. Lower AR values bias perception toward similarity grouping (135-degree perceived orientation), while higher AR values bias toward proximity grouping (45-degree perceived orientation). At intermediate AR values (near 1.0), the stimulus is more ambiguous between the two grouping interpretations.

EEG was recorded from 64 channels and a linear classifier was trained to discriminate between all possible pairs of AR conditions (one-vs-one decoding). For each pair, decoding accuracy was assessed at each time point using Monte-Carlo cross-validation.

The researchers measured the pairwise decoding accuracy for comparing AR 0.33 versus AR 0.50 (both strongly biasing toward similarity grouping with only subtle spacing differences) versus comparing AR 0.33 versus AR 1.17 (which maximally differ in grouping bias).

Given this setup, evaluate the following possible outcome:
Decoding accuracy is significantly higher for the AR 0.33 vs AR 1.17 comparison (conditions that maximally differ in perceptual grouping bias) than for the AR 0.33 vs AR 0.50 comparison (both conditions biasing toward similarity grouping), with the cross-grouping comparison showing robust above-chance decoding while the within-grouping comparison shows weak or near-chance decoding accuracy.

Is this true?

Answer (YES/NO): NO